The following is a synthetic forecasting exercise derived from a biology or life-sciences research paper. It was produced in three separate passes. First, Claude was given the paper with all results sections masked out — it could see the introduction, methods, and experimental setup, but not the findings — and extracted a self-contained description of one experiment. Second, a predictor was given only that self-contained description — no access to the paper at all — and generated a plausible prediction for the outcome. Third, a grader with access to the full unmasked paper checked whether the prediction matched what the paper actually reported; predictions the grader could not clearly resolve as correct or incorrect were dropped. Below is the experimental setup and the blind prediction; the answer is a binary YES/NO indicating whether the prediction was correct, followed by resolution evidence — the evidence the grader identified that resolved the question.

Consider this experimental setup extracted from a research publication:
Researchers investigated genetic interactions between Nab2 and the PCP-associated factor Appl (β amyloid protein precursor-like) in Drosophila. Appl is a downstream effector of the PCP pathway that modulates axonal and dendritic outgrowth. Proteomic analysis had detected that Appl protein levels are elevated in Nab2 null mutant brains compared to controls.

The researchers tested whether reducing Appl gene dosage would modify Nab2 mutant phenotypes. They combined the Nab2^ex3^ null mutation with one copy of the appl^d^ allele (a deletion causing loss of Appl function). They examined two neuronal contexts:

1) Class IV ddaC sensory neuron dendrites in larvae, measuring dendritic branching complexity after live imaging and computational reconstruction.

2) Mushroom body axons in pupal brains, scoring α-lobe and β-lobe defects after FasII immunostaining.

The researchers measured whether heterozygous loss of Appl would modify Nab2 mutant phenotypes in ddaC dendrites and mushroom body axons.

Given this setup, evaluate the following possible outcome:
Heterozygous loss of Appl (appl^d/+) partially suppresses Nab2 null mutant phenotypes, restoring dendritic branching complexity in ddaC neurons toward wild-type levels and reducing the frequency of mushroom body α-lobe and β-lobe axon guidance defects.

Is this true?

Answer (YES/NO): YES